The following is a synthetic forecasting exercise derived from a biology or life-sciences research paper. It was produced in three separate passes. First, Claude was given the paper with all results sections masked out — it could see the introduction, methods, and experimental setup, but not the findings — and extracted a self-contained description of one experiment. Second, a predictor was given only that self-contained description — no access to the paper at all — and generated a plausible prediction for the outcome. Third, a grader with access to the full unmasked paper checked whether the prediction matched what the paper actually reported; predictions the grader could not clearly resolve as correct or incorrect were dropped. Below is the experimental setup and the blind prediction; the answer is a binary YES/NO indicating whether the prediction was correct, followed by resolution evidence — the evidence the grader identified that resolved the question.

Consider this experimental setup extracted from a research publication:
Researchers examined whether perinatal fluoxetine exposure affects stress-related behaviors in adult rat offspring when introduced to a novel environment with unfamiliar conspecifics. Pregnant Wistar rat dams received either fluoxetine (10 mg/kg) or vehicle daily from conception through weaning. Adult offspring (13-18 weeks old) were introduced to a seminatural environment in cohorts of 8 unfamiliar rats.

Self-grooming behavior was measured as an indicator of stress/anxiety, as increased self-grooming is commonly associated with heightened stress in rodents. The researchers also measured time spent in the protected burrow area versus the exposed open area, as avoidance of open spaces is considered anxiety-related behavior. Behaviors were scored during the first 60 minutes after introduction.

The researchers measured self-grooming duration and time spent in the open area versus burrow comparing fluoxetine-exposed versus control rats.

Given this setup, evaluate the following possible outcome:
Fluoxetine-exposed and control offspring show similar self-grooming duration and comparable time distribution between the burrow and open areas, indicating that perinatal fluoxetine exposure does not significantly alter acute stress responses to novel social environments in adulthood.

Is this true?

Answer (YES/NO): YES